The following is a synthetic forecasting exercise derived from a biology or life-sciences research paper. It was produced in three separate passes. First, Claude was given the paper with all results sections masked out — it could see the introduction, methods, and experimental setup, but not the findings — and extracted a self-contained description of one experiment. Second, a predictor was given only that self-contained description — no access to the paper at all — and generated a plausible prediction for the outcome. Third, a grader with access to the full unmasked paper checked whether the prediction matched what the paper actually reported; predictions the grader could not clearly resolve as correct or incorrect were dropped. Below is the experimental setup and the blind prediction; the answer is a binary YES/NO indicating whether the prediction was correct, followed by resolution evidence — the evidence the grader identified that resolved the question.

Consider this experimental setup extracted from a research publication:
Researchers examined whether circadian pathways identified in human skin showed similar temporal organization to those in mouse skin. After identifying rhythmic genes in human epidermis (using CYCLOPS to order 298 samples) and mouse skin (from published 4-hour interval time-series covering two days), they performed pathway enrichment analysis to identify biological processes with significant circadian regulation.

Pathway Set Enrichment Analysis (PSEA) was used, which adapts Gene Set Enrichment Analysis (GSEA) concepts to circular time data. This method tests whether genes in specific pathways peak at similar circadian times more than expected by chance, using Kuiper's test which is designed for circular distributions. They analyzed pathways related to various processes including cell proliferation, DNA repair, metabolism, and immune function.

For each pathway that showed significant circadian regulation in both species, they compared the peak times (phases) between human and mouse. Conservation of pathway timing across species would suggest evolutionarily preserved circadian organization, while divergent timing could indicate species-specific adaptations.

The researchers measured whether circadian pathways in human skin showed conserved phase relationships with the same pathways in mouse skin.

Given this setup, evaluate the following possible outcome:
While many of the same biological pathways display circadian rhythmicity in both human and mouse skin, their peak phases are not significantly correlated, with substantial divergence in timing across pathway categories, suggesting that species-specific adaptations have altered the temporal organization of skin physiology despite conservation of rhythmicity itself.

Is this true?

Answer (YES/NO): NO